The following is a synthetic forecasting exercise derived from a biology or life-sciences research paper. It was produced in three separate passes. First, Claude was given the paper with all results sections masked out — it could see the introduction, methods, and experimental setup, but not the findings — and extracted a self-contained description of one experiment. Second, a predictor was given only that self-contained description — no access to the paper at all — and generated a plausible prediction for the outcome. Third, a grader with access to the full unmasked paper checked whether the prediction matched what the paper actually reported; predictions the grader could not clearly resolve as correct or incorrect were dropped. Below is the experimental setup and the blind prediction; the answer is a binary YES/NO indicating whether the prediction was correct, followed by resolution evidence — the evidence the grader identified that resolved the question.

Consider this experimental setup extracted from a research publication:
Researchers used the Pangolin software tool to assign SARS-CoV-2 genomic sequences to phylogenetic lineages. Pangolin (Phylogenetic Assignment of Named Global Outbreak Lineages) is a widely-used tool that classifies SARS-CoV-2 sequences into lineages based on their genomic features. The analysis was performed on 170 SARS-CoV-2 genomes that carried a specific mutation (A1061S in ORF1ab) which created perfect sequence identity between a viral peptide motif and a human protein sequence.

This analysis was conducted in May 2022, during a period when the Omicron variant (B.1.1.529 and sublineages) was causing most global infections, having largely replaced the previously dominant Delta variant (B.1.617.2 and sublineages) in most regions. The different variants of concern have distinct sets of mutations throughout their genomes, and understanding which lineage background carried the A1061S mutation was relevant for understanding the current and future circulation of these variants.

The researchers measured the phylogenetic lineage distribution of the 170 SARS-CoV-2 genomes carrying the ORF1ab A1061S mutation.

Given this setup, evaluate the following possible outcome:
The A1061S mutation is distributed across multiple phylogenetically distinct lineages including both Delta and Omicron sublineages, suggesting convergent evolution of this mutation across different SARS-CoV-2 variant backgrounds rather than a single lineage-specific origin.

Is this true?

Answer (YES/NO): NO